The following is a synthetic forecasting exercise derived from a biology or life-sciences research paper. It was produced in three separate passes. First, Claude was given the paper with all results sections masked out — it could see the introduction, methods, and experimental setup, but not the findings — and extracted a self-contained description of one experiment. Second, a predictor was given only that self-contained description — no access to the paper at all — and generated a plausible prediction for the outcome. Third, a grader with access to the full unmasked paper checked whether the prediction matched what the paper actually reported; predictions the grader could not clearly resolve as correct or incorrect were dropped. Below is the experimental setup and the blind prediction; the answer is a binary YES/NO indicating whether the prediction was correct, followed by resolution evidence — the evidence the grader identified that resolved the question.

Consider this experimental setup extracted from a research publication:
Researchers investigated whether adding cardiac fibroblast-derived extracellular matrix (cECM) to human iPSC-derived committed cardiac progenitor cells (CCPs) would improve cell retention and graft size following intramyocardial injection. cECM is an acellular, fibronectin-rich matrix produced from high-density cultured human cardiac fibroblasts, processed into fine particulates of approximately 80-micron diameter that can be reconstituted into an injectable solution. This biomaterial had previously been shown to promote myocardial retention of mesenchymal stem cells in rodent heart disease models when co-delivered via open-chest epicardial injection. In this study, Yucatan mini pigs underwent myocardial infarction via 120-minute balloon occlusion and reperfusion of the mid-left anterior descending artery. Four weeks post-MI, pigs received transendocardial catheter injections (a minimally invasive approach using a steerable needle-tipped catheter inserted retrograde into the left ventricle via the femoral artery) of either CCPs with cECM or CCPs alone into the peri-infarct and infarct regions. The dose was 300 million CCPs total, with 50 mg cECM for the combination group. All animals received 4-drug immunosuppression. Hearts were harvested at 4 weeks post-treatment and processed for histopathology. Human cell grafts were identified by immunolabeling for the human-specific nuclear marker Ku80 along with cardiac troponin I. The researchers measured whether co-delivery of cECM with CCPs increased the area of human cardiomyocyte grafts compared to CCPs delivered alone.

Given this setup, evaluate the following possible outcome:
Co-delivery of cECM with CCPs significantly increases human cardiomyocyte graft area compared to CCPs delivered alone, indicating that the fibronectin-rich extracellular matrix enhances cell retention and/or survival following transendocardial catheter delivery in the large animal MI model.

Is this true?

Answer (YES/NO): NO